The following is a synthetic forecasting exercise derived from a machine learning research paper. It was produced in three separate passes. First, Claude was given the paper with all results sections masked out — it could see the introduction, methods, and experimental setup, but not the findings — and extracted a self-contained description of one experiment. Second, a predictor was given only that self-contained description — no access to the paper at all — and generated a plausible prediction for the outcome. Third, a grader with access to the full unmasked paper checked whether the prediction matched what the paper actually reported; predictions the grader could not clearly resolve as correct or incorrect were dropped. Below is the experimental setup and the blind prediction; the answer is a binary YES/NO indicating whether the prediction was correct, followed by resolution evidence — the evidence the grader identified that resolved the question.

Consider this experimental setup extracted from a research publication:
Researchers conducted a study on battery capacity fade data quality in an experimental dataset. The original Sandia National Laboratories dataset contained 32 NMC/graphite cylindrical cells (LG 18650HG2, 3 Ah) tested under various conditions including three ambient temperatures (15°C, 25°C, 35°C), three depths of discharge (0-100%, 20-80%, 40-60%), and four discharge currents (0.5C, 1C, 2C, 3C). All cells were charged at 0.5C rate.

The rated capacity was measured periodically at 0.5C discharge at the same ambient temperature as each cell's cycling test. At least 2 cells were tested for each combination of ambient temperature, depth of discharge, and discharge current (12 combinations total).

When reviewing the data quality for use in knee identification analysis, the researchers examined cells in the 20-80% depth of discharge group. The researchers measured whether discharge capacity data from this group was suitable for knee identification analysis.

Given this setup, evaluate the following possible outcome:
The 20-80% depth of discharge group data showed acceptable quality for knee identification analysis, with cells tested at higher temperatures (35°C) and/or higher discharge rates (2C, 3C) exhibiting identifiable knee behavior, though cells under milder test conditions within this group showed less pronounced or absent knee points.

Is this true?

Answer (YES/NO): NO